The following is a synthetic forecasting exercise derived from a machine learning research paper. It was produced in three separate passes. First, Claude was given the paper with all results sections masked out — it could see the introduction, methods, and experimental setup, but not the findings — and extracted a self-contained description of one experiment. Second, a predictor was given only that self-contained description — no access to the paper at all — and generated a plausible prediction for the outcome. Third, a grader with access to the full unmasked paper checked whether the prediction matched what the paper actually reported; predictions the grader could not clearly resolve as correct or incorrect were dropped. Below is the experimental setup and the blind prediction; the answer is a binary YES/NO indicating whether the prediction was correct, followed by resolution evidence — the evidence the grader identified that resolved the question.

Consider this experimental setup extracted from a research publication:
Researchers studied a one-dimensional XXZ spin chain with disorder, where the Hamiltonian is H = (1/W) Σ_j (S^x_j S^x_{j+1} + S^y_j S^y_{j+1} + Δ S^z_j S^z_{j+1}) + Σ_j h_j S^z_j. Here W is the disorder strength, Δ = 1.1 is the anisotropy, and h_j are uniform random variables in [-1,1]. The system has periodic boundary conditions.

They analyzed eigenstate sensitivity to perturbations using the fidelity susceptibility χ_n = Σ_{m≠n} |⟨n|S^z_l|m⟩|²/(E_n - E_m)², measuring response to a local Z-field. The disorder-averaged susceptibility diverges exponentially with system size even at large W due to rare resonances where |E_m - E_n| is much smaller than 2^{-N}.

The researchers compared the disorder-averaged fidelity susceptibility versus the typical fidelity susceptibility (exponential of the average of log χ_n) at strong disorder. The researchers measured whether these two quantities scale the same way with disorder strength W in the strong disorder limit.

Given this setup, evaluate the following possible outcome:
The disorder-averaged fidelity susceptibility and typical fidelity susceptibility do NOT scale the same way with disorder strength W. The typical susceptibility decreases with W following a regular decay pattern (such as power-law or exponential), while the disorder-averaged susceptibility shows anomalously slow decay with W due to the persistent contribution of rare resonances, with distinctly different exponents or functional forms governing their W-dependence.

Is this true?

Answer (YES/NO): YES